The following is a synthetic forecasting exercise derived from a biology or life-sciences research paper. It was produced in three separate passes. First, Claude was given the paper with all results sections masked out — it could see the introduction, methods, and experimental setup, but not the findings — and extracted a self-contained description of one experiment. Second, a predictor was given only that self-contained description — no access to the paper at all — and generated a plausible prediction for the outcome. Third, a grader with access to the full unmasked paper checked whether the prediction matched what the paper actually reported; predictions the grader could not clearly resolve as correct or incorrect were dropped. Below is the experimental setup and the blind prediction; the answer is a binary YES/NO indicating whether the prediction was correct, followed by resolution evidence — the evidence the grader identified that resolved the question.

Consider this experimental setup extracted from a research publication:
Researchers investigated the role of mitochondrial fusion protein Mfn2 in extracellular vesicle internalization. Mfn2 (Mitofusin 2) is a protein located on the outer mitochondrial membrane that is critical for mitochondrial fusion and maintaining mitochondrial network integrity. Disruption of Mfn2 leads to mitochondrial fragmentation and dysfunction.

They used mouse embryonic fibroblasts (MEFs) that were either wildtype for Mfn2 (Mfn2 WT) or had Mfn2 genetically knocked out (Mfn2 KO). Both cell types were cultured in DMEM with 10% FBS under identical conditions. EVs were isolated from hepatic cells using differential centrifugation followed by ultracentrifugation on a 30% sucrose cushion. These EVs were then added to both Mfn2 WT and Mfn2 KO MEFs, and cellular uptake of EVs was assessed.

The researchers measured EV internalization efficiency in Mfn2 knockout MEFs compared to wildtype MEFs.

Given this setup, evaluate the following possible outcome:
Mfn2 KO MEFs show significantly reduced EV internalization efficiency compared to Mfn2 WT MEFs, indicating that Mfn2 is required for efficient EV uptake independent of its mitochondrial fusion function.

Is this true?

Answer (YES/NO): YES